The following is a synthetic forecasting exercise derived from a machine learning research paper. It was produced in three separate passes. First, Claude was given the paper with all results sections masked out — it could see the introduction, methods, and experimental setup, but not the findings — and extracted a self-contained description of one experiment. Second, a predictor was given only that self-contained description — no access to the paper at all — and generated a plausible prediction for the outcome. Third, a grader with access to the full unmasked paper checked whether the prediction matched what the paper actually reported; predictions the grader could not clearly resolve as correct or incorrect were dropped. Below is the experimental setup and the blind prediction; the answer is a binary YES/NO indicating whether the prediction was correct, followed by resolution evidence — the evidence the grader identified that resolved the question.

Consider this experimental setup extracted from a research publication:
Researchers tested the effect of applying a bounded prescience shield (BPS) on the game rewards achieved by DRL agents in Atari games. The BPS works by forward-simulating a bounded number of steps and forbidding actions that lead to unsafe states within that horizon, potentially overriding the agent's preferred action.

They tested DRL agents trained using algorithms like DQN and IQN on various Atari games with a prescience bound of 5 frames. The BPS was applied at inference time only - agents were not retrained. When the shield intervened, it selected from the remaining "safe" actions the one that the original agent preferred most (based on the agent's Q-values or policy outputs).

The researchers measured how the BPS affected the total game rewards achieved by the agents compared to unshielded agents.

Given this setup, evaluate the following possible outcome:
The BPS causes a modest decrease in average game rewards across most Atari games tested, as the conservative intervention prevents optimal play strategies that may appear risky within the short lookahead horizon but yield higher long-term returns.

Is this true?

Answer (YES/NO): NO